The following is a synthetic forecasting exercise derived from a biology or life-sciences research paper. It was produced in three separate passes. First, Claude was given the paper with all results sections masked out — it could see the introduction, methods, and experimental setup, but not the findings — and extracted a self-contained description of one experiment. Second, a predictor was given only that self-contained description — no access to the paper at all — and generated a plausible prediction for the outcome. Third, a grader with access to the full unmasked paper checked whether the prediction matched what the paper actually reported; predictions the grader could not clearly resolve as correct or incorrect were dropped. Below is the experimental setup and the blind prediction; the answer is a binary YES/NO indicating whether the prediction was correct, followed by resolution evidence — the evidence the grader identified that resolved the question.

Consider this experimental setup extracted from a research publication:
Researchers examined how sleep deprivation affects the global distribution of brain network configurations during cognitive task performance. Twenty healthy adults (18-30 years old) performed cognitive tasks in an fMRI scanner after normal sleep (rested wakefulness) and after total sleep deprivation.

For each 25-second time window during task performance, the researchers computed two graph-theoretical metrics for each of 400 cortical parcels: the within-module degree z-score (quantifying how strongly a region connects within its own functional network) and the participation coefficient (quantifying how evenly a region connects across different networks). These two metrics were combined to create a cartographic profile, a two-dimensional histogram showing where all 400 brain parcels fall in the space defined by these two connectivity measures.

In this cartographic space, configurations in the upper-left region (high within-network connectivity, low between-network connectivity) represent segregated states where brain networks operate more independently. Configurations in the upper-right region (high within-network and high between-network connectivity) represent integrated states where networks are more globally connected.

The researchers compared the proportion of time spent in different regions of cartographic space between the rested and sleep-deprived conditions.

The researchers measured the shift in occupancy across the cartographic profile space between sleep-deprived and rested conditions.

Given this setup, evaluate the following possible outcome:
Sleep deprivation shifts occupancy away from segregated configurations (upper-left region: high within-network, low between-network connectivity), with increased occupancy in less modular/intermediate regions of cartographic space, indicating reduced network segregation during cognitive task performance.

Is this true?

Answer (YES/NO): NO